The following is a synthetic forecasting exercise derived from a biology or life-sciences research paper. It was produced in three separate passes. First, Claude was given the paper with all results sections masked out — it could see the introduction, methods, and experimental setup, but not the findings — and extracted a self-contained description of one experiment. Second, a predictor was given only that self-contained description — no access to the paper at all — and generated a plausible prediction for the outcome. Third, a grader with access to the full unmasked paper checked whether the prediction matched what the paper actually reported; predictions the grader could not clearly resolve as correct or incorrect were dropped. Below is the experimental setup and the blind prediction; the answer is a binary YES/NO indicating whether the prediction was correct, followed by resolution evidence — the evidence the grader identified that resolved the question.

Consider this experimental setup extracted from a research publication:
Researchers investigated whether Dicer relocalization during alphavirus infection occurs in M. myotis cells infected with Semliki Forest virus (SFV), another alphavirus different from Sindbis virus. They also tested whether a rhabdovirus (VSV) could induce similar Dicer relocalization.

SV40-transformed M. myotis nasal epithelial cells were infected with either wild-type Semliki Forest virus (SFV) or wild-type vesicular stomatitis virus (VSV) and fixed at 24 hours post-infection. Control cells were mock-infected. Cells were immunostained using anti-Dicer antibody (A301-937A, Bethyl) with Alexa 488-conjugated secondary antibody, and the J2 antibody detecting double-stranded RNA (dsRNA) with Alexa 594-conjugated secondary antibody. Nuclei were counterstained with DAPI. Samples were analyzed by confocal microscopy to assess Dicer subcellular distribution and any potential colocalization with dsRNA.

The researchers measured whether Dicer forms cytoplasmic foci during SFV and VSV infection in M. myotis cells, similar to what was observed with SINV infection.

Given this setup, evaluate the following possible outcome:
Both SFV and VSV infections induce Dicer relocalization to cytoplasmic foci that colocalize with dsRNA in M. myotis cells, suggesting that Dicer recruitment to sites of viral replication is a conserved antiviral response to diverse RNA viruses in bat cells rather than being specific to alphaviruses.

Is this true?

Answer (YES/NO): NO